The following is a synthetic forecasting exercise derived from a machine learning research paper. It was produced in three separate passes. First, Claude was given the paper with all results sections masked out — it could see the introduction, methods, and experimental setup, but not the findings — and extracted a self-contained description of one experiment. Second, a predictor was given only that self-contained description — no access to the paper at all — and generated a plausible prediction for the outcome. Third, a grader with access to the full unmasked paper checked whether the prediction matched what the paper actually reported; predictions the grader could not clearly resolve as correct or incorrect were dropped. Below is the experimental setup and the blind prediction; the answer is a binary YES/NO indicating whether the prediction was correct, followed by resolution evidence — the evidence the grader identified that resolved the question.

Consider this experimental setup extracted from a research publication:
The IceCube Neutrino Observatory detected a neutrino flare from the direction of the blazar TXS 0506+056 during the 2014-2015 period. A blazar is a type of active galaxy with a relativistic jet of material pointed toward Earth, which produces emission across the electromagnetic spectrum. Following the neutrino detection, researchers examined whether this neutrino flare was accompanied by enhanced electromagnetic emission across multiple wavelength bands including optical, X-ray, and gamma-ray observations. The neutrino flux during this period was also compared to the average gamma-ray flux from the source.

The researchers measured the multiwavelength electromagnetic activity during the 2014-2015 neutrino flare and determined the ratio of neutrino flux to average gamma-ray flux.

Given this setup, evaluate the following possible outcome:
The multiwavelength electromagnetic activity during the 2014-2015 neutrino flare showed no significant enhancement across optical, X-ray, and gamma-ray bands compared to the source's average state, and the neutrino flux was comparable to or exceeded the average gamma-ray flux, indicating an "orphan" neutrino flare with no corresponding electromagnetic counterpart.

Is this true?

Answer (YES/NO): YES